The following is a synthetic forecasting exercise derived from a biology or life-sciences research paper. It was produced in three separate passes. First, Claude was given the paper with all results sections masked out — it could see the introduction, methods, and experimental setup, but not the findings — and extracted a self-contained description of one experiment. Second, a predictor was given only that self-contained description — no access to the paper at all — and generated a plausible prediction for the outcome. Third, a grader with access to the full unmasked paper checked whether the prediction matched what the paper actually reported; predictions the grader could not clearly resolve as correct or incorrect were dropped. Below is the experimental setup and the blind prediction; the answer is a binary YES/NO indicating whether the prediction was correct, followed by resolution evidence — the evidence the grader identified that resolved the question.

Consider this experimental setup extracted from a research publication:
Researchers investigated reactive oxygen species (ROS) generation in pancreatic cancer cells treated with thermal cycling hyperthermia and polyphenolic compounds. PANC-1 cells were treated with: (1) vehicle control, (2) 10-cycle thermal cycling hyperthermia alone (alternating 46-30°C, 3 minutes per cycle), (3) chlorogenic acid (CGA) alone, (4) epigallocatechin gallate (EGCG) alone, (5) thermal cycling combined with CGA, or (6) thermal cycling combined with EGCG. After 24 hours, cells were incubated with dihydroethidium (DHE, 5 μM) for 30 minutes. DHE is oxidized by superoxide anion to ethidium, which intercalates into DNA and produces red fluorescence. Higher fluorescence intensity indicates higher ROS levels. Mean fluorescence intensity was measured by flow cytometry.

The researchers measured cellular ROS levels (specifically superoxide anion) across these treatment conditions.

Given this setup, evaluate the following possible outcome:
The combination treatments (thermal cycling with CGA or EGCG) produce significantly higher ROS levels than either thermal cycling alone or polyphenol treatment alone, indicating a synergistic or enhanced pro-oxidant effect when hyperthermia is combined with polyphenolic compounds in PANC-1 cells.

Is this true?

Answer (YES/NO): YES